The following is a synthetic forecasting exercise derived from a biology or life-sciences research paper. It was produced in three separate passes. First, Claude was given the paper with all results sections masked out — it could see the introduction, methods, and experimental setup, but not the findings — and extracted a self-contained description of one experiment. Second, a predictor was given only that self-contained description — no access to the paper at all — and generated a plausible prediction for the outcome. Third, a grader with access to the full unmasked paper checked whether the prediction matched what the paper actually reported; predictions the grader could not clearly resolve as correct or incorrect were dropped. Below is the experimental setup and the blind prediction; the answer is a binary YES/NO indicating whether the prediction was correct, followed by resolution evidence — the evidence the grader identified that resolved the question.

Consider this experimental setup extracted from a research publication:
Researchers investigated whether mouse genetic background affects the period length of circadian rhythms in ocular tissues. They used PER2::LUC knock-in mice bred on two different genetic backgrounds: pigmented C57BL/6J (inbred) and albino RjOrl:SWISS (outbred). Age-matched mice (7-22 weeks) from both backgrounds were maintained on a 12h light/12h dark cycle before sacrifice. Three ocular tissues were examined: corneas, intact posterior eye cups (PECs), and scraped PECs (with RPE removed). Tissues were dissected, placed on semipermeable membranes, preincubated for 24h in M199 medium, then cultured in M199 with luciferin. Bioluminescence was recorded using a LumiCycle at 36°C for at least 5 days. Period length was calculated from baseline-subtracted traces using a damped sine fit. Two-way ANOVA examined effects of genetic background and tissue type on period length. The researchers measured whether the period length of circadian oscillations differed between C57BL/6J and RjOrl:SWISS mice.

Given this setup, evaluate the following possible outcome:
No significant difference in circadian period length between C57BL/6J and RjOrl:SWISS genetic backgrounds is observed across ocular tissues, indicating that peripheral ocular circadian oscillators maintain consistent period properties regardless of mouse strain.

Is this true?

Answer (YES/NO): NO